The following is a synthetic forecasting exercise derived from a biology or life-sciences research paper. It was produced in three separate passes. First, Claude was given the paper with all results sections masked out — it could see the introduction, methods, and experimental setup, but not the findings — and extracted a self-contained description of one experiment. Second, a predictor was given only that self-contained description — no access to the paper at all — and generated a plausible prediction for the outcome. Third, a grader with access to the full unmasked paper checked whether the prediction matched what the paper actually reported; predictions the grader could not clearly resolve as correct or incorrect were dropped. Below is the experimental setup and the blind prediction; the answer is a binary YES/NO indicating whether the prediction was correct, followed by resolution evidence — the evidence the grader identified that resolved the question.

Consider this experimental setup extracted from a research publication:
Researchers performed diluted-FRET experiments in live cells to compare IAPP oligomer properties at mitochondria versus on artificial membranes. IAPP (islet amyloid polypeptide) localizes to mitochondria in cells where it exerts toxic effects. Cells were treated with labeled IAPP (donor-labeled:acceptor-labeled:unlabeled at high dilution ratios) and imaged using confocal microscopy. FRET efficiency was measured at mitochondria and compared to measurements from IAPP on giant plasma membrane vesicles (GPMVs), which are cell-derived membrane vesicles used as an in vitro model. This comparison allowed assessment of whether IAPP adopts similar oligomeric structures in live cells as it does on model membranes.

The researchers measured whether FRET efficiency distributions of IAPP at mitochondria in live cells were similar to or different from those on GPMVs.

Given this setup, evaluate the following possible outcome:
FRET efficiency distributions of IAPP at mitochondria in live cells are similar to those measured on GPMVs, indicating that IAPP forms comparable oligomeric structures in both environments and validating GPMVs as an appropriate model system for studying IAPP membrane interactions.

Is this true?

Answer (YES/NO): YES